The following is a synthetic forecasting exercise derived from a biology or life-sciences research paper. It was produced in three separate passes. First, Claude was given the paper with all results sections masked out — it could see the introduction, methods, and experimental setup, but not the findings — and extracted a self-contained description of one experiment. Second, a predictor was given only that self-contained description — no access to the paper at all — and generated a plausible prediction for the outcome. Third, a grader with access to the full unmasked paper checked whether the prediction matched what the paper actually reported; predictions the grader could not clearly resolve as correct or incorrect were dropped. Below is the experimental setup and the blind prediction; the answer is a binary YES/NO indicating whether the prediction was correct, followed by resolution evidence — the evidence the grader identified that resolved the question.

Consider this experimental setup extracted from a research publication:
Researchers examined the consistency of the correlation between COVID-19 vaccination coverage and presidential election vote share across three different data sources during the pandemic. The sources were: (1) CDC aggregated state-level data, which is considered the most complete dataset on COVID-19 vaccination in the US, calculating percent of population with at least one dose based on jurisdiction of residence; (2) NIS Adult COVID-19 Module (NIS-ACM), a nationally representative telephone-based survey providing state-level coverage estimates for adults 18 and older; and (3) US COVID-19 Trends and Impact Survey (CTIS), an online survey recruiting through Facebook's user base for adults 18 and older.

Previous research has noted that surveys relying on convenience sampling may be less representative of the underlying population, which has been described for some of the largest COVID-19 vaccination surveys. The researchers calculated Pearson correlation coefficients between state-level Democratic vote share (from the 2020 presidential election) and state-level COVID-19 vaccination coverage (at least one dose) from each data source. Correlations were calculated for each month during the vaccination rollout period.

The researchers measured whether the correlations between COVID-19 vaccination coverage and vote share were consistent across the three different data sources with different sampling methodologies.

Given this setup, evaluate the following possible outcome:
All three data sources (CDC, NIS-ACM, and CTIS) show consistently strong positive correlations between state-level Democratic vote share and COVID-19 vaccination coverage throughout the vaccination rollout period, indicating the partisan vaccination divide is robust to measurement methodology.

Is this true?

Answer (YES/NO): YES